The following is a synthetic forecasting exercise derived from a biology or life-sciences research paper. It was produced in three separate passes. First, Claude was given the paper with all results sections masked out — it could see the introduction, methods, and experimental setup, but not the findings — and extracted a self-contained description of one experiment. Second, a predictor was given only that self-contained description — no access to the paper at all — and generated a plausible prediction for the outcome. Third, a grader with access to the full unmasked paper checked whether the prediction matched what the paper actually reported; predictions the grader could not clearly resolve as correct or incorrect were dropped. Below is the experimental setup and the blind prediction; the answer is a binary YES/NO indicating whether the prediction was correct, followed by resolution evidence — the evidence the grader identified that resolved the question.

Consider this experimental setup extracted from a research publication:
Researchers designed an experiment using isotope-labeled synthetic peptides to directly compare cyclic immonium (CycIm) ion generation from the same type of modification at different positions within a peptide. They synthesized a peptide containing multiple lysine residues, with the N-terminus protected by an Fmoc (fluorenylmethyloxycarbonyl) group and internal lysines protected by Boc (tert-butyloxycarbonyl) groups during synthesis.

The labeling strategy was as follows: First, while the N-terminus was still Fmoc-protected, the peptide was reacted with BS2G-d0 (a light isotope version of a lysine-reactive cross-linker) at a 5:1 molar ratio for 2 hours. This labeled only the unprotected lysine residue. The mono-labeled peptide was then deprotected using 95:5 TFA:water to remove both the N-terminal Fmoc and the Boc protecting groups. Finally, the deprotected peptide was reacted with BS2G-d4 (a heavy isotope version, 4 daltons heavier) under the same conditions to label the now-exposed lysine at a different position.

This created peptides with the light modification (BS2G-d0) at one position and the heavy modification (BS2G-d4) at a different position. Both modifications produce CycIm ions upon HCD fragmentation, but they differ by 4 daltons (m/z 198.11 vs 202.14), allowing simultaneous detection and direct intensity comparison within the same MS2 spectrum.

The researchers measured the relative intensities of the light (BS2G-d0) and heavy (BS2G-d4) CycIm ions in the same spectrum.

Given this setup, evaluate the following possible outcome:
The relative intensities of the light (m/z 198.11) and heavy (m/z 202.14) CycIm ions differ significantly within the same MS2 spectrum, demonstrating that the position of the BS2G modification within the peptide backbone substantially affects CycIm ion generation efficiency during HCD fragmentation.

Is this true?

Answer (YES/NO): YES